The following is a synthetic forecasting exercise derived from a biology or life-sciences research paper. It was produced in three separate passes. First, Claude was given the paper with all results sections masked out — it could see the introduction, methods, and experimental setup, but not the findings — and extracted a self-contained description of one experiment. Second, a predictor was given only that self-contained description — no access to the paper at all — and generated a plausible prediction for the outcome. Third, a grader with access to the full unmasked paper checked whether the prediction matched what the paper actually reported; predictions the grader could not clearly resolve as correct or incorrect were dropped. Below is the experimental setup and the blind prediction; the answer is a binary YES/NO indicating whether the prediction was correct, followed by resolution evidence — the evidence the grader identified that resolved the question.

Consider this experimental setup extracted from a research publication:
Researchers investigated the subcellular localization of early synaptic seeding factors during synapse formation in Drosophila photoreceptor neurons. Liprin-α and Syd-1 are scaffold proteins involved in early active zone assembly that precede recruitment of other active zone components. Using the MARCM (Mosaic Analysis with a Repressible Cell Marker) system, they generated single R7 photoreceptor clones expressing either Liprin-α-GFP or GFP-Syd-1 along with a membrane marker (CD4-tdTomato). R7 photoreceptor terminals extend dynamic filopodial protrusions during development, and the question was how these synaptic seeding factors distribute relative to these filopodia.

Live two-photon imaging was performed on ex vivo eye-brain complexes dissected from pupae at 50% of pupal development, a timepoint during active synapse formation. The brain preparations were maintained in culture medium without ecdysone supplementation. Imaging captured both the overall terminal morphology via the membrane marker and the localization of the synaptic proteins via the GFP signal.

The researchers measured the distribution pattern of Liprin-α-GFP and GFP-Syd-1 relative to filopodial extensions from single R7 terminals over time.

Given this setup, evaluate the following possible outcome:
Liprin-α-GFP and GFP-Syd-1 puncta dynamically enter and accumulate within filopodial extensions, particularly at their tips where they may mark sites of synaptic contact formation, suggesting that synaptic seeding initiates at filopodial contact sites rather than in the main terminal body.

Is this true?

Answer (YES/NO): YES